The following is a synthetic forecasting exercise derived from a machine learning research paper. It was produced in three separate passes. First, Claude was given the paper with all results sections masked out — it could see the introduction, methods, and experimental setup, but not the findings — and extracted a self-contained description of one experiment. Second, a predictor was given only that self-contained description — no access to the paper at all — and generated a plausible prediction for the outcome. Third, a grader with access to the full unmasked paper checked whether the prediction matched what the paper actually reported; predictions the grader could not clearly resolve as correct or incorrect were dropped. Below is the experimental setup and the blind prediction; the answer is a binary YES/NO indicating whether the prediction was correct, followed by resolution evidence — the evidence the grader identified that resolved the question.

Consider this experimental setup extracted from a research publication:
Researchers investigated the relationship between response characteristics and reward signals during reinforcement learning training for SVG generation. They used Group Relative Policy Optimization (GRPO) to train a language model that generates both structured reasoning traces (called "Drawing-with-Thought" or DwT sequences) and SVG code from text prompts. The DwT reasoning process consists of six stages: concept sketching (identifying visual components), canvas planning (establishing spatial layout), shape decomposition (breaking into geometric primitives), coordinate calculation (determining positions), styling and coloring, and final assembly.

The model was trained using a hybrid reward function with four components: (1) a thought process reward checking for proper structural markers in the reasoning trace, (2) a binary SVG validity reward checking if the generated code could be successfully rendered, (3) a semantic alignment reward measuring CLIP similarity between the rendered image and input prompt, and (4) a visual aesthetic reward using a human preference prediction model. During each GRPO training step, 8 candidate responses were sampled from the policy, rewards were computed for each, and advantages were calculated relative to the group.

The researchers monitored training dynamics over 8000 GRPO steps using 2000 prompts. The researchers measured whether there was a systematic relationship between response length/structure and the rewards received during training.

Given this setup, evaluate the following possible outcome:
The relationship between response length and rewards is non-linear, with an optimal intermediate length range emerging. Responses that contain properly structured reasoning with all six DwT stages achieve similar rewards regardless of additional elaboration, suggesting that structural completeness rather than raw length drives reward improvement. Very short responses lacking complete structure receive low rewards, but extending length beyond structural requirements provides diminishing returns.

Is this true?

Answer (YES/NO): NO